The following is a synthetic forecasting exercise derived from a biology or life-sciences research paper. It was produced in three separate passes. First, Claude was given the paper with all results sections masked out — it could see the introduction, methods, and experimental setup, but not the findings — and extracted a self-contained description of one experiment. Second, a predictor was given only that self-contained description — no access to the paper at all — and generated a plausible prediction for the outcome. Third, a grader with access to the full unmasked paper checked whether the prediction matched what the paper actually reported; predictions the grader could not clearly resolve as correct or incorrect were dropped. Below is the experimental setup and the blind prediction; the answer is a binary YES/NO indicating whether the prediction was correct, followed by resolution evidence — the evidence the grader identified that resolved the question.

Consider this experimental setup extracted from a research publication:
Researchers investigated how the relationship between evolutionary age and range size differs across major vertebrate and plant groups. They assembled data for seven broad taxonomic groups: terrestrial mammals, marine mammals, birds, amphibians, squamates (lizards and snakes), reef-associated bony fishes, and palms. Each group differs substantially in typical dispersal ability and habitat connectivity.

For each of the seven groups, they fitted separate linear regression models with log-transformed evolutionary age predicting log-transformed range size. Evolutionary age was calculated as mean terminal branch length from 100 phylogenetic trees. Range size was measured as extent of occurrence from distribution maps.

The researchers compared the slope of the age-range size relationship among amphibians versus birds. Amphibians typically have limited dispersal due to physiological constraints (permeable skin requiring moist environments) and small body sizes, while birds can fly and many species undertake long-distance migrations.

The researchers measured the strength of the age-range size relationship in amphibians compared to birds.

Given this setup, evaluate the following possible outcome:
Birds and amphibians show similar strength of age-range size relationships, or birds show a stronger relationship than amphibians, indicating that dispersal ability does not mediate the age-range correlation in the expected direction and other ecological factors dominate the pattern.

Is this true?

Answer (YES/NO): NO